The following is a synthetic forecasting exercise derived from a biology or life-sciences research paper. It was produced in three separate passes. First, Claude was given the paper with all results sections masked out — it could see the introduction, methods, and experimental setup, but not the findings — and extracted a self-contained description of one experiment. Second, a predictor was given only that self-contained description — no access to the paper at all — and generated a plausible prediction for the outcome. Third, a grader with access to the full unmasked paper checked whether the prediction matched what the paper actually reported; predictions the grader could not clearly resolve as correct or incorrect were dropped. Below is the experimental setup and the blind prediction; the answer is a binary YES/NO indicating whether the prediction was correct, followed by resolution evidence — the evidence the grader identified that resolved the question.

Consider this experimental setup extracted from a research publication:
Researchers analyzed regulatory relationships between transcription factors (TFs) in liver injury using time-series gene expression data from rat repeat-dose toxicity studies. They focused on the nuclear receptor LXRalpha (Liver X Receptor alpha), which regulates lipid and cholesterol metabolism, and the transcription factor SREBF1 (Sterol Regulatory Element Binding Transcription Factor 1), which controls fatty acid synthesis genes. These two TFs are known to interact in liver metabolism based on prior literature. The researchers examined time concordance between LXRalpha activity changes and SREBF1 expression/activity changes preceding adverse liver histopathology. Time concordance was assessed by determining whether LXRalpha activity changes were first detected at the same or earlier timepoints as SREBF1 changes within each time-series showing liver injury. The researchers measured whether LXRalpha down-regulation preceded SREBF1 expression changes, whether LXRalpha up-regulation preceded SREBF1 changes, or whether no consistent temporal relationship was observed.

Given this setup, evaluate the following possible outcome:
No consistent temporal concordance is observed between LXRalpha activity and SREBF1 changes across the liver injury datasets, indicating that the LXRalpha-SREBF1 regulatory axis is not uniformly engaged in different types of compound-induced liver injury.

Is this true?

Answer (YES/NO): NO